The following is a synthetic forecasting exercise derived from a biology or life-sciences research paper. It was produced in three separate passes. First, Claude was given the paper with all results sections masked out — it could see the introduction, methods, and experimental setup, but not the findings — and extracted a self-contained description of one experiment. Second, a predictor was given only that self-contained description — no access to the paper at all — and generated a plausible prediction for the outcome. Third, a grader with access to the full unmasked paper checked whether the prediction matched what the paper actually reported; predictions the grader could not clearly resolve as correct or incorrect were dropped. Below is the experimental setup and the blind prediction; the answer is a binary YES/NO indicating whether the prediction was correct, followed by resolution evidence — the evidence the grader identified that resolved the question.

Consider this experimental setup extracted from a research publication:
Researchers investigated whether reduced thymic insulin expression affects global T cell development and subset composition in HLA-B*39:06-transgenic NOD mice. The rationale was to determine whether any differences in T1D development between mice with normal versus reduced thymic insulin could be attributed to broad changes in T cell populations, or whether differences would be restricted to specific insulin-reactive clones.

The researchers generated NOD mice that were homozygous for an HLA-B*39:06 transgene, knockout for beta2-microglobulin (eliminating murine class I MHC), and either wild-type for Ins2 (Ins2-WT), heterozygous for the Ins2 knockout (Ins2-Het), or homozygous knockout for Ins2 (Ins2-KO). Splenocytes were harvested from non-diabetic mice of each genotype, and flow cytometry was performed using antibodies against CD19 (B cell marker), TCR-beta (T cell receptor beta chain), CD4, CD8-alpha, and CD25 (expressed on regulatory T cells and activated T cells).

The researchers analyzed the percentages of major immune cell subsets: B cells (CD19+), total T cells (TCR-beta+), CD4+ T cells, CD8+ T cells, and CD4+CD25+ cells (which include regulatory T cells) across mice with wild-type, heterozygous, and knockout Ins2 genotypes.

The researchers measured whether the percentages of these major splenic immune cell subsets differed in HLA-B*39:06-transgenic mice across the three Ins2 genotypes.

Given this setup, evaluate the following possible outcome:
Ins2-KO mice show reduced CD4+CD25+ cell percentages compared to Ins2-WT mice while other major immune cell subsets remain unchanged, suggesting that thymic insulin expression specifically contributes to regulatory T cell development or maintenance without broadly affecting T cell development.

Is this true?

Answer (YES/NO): NO